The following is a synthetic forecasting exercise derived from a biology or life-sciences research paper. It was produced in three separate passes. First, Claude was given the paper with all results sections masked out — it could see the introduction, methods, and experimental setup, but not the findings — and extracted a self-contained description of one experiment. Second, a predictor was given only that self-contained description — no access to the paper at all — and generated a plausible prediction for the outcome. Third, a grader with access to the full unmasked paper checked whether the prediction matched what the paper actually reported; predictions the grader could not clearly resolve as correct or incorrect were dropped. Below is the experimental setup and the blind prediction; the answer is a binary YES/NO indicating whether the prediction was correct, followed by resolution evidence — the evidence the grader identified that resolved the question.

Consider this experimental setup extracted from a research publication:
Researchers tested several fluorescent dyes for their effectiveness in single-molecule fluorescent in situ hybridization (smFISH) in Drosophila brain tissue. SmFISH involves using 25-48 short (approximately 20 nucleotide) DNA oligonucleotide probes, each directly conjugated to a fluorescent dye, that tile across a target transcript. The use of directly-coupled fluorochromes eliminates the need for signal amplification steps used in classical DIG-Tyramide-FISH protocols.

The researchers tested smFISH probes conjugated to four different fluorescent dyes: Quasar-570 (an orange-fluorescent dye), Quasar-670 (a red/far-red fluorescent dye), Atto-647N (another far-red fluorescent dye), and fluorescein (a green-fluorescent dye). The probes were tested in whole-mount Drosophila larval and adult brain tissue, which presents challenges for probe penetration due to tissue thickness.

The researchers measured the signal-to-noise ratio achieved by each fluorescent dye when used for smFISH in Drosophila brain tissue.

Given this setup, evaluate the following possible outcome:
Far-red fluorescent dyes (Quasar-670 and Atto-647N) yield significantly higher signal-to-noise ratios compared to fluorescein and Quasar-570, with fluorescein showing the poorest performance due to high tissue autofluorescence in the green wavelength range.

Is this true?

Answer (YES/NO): NO